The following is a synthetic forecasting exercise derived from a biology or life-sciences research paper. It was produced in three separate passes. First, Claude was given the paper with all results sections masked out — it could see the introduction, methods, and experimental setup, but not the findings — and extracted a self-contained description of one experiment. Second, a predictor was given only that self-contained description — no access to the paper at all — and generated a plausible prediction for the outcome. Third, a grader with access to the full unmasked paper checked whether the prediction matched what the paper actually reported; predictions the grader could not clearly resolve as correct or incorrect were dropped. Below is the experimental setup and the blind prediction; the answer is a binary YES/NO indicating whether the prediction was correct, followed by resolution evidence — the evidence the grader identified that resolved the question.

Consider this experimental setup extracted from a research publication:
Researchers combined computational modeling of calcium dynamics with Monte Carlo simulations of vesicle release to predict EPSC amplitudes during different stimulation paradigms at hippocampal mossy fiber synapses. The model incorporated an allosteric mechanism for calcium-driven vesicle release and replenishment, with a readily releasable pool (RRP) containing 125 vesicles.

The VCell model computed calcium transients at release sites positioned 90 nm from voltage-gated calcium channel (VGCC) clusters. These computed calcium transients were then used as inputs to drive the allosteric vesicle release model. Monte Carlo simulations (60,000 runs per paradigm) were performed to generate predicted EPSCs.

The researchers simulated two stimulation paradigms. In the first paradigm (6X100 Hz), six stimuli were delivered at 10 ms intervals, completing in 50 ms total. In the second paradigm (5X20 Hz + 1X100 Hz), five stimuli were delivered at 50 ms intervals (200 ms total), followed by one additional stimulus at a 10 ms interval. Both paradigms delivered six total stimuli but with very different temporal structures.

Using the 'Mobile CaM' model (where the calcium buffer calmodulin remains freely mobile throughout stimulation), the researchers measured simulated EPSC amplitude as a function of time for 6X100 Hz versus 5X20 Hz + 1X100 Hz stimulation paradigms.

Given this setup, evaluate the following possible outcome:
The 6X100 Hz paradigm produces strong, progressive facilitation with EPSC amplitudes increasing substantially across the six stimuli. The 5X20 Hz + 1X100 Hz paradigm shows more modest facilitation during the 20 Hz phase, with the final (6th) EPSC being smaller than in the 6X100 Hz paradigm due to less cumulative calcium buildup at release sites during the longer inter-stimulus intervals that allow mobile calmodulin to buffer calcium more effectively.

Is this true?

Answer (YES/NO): NO